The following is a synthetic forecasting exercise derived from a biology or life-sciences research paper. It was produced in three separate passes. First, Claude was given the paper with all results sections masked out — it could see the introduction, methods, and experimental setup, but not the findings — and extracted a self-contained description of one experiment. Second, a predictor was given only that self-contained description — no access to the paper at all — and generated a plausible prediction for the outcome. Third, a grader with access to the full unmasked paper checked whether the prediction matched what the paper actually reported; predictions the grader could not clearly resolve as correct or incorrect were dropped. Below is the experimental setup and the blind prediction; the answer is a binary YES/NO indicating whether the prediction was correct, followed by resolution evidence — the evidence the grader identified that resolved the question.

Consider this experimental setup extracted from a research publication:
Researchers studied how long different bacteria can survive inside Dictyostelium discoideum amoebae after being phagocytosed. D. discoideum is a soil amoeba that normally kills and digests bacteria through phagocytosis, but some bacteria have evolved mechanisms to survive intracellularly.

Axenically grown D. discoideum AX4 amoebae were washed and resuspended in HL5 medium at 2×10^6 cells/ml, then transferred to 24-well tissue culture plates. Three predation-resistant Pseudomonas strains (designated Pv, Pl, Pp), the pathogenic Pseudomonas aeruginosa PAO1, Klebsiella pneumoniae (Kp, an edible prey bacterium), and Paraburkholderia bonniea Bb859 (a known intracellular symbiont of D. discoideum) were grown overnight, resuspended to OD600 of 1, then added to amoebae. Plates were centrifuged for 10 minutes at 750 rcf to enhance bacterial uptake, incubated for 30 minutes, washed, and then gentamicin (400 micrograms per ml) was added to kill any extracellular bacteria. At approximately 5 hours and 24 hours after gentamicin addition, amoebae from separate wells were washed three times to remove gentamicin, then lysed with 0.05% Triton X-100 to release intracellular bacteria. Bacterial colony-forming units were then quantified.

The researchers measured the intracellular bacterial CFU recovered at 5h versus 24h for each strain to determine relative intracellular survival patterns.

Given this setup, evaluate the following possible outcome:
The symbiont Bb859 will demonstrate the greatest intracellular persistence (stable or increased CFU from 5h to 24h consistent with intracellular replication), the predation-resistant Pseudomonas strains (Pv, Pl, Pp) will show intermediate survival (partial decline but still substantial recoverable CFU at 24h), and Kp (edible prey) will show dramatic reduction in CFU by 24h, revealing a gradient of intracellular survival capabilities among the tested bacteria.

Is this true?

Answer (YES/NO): NO